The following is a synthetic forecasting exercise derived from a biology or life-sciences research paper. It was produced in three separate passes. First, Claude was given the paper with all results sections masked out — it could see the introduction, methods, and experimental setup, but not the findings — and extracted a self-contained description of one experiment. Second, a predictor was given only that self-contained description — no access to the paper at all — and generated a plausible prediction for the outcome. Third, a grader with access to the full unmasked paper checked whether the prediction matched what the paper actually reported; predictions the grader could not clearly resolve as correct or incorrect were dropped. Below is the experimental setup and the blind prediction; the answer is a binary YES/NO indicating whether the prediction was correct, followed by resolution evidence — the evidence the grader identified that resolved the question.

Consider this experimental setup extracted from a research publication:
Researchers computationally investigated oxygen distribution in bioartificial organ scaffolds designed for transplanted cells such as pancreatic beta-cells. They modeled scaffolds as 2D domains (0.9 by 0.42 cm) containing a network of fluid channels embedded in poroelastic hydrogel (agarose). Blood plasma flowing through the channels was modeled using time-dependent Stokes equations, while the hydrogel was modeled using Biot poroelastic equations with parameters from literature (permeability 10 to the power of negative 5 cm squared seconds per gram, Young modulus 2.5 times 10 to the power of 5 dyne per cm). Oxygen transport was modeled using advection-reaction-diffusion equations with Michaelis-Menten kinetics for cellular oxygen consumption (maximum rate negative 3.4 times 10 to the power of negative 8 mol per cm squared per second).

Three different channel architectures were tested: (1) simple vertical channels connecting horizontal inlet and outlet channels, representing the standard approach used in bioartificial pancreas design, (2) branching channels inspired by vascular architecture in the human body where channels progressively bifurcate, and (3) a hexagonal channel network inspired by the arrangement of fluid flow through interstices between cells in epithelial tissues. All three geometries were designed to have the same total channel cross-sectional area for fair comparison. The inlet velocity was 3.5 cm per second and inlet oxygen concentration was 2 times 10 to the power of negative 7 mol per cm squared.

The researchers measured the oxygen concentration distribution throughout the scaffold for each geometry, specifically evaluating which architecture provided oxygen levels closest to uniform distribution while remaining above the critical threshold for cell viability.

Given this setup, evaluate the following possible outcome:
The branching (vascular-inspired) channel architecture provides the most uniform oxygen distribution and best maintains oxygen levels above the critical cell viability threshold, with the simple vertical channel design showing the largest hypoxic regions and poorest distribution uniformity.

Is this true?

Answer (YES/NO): NO